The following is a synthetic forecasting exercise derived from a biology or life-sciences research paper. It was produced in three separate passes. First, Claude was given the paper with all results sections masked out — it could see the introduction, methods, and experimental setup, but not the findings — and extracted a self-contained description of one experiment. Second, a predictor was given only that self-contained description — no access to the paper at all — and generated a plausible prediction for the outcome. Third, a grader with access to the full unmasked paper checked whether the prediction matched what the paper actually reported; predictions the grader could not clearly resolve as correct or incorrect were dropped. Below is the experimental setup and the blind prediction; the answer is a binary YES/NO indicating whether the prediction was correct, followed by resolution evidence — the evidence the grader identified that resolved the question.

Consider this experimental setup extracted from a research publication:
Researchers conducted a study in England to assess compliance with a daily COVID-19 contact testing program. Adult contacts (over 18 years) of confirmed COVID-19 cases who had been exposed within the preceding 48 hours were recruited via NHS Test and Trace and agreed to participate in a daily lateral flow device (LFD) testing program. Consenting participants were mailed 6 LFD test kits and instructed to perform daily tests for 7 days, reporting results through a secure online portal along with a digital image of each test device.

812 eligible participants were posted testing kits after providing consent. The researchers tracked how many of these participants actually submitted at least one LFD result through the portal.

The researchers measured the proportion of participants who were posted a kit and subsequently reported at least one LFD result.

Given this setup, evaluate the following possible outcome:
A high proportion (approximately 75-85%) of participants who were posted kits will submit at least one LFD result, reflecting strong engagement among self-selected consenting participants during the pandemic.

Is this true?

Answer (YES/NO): NO